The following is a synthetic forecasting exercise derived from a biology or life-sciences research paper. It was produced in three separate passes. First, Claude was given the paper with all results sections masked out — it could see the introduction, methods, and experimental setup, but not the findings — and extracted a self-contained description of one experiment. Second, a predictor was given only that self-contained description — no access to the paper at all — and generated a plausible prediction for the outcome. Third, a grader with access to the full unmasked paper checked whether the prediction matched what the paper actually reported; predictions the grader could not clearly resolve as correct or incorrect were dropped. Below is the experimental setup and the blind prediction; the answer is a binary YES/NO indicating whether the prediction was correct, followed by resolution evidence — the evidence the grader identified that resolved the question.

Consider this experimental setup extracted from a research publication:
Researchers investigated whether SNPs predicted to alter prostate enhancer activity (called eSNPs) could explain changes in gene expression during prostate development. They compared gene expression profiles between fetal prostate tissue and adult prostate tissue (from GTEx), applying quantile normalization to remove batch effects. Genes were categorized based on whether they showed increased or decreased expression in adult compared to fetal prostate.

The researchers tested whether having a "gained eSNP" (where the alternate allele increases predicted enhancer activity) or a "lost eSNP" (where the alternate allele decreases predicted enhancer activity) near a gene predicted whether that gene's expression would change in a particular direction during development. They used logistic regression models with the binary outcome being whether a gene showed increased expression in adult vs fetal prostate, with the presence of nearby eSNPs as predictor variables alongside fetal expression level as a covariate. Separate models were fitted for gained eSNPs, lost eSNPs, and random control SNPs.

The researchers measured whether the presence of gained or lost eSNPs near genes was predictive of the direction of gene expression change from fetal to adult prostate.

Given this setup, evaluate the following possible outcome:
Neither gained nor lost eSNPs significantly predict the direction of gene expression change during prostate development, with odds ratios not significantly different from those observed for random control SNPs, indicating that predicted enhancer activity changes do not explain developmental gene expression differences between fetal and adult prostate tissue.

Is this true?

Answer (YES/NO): NO